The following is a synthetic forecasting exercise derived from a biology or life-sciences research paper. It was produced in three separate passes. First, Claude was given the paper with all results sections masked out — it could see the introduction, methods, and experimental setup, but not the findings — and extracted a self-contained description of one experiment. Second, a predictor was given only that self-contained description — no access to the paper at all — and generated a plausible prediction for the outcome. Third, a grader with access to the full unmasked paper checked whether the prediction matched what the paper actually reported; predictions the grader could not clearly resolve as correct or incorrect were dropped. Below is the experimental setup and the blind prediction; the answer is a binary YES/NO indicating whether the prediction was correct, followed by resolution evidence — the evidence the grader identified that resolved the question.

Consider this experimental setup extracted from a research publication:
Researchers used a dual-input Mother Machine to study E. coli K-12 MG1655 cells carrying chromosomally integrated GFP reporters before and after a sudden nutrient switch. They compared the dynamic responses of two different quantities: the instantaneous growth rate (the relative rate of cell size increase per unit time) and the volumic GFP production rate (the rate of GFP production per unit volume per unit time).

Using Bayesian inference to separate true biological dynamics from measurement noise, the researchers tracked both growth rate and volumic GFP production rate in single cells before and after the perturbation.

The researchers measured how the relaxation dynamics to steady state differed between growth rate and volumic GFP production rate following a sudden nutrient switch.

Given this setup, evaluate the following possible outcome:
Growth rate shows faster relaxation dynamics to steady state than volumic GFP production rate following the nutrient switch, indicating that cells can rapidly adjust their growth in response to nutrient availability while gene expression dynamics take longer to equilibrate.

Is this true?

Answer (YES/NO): NO